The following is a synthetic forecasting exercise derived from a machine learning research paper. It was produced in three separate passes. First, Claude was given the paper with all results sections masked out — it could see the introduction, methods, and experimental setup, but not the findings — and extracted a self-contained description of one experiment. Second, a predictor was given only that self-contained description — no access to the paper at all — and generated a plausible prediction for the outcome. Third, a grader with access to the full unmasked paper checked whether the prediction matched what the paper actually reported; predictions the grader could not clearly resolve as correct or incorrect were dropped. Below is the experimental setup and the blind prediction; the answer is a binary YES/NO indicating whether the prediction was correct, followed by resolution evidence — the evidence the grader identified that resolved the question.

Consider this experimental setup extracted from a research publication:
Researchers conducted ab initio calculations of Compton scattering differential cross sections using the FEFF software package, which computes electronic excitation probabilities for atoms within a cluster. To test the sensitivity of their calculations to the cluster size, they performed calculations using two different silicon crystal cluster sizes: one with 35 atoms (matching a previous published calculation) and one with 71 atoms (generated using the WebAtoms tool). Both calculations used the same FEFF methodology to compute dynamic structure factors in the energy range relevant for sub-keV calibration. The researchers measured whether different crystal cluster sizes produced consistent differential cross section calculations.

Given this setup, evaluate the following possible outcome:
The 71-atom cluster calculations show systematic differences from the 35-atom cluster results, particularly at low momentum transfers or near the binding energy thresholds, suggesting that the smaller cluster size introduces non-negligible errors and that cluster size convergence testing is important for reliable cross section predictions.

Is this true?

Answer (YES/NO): NO